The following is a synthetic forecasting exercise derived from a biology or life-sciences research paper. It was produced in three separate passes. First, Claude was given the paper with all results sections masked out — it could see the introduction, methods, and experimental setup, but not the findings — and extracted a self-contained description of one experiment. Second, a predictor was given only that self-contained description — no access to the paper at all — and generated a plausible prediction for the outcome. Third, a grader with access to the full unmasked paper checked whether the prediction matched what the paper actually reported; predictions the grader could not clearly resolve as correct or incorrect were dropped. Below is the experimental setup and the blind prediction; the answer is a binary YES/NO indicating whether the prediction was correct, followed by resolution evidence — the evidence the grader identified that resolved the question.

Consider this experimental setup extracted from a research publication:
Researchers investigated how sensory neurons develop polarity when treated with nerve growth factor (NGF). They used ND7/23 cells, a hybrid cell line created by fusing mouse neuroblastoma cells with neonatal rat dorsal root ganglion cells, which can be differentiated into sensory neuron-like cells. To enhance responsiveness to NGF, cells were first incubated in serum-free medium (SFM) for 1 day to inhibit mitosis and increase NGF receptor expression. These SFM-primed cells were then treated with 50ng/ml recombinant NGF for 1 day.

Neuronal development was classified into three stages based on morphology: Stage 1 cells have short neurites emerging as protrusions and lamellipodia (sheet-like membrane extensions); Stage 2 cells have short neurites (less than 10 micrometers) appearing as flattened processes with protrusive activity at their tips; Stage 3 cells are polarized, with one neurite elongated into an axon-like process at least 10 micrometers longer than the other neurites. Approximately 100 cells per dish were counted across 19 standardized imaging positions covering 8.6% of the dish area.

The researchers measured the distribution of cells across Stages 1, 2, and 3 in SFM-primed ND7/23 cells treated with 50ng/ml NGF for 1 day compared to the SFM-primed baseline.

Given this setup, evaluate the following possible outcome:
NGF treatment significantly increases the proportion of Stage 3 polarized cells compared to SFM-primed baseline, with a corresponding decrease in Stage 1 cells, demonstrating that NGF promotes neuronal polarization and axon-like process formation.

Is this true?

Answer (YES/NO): YES